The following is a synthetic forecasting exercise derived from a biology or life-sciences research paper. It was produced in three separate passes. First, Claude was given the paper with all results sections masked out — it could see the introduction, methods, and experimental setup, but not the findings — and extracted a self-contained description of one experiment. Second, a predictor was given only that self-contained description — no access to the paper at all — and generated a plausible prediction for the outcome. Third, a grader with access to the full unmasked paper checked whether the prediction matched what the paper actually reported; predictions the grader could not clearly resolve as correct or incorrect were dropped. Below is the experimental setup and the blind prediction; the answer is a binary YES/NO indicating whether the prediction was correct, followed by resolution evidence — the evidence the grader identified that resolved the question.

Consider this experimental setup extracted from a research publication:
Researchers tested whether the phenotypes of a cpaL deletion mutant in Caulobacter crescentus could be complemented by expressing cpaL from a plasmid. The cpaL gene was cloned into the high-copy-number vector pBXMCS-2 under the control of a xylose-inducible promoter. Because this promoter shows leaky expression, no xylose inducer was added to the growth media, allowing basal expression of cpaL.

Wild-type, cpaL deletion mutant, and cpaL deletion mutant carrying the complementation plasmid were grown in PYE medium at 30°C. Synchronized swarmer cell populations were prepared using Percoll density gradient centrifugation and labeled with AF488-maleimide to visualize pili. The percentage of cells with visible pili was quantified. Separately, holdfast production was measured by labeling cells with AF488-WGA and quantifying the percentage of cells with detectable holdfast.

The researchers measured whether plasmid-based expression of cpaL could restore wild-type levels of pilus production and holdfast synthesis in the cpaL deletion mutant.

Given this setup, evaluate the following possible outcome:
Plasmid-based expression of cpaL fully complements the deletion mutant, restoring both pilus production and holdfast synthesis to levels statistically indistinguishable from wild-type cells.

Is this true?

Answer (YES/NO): YES